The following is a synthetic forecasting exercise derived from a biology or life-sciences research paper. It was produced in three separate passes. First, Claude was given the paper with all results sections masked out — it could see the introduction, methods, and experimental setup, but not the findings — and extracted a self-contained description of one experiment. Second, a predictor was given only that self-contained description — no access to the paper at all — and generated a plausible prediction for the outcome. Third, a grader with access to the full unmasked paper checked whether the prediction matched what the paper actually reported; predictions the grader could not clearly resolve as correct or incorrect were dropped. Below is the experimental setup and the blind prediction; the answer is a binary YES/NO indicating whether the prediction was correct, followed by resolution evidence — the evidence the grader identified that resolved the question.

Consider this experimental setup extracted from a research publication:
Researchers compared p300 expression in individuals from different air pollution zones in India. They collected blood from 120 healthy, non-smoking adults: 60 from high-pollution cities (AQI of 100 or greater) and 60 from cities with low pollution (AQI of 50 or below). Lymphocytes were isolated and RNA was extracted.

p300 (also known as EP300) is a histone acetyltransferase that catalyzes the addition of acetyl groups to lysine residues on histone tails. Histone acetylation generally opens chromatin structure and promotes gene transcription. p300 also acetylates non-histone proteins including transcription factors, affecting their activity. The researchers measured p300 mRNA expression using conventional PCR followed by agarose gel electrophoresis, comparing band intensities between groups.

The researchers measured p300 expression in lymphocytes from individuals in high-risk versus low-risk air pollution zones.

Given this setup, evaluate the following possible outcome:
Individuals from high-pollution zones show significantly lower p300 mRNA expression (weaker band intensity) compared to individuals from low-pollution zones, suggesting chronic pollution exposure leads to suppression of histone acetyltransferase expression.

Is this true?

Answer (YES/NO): NO